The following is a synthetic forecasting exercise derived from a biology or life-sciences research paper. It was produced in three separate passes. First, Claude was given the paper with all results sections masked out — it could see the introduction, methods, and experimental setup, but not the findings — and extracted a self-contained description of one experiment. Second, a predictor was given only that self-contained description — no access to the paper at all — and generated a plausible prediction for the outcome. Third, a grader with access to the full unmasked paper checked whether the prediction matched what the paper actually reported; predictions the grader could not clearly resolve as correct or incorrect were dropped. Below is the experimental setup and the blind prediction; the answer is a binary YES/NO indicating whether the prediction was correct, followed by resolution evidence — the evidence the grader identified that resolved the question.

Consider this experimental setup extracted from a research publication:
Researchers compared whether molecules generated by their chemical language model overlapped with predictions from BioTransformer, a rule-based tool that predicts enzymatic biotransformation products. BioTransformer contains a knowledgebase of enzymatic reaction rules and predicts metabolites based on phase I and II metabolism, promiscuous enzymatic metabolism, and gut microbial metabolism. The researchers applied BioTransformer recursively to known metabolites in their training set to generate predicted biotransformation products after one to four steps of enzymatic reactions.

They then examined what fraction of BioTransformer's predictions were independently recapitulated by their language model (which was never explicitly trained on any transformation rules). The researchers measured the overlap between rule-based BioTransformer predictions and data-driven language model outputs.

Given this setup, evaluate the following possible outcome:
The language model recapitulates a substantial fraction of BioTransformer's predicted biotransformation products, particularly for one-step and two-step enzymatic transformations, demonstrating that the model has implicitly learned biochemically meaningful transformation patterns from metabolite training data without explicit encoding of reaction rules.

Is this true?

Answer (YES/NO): NO